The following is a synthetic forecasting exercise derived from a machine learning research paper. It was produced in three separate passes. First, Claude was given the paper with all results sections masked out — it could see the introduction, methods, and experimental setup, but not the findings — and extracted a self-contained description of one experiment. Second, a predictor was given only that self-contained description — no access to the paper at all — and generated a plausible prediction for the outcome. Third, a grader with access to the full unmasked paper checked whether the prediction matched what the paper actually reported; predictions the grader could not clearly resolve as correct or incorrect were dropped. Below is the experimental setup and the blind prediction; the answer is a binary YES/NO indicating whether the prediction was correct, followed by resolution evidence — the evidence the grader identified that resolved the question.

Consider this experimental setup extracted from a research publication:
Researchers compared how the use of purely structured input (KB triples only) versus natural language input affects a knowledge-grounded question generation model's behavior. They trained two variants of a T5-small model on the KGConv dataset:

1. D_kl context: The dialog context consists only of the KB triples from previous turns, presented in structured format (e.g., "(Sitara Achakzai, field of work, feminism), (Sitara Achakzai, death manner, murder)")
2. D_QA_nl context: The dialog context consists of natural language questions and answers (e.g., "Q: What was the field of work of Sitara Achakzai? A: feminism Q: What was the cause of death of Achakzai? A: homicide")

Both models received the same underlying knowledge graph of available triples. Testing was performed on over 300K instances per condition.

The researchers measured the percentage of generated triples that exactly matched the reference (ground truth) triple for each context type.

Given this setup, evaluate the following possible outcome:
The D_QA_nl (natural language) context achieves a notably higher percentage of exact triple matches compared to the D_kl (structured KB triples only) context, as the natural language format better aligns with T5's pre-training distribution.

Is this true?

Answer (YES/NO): NO